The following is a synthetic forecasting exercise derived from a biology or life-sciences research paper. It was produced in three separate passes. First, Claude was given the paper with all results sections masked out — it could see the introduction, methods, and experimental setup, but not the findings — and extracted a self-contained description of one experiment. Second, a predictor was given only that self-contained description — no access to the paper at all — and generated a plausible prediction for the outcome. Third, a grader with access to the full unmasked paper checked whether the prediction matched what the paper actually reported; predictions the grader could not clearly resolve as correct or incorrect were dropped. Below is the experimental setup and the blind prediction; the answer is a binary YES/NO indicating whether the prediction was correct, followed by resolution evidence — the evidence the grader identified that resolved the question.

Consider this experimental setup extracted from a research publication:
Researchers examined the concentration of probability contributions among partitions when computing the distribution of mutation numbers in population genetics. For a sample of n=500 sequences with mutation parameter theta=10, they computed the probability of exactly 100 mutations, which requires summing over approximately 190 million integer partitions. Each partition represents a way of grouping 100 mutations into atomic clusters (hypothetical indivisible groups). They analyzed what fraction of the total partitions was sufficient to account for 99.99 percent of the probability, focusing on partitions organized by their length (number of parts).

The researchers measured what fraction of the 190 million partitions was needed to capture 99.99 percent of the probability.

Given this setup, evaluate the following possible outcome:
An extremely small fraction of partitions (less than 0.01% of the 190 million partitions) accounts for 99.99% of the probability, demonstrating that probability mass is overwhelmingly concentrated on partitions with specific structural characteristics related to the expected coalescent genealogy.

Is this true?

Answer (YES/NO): NO